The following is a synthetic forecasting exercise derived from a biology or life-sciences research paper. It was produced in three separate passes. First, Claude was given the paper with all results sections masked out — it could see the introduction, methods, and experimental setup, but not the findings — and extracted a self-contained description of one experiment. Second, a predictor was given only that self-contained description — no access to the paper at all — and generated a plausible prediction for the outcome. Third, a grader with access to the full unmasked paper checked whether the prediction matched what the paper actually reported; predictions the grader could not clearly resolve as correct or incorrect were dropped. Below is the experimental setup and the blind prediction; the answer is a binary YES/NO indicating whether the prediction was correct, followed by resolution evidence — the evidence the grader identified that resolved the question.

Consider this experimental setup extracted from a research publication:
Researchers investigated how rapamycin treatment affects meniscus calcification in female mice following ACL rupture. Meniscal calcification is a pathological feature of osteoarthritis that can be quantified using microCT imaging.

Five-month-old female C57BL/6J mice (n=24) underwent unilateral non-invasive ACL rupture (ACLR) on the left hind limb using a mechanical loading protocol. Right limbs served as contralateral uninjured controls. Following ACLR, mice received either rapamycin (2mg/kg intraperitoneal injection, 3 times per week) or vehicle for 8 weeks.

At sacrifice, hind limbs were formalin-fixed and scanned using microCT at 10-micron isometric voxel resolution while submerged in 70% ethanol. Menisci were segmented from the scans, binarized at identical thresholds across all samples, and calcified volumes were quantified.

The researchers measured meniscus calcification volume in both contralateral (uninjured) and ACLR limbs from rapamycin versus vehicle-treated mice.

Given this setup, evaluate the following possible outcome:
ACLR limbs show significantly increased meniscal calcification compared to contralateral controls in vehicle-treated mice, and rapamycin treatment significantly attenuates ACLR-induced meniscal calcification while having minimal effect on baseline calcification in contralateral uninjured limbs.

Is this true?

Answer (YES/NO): NO